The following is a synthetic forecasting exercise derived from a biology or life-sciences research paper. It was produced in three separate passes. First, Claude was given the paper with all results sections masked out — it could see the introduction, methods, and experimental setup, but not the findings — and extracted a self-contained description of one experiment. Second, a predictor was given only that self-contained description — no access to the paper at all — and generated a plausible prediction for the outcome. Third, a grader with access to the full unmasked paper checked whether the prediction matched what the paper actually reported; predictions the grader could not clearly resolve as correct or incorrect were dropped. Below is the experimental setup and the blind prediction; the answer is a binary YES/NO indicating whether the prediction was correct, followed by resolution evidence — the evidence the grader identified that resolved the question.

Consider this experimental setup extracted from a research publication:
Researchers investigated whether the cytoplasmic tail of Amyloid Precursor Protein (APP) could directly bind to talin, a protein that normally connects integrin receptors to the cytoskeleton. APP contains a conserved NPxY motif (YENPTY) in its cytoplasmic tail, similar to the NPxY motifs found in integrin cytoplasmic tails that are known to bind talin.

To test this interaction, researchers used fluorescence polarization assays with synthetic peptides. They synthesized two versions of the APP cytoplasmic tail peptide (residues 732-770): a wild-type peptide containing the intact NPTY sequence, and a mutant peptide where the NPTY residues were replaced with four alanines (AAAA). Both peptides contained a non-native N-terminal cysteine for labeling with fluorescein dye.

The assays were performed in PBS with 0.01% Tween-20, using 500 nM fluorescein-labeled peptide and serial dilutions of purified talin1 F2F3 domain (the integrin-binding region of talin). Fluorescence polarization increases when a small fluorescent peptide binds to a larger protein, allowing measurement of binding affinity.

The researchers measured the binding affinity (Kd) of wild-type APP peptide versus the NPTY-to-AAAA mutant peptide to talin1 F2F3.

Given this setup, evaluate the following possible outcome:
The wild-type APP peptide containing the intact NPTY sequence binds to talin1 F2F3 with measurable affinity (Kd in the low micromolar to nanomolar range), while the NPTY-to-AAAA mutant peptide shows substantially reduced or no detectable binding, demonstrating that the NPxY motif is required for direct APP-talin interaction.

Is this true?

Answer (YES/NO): NO